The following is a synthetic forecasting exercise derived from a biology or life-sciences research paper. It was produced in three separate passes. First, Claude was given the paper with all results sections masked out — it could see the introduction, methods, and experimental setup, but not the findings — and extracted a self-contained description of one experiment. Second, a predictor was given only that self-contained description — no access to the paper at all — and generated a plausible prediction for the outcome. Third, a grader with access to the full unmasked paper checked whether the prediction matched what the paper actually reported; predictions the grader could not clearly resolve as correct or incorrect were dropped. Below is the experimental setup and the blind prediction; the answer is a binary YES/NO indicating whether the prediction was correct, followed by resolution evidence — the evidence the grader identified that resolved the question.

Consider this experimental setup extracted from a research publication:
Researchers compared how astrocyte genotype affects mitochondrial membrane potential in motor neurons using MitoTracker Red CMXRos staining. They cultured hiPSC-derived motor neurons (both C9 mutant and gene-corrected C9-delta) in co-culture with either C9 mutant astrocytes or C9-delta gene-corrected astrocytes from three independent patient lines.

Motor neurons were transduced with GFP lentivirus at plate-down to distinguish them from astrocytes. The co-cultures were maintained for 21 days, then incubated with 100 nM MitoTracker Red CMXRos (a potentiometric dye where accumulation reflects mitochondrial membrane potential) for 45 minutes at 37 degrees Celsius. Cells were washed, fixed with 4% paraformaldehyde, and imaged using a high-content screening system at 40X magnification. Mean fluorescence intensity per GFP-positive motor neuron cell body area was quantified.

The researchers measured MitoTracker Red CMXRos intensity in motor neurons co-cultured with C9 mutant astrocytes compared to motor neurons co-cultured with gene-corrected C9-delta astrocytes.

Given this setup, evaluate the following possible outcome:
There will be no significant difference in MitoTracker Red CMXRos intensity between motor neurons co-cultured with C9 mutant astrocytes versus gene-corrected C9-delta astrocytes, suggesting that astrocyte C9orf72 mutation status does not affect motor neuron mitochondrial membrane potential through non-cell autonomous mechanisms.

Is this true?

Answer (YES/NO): NO